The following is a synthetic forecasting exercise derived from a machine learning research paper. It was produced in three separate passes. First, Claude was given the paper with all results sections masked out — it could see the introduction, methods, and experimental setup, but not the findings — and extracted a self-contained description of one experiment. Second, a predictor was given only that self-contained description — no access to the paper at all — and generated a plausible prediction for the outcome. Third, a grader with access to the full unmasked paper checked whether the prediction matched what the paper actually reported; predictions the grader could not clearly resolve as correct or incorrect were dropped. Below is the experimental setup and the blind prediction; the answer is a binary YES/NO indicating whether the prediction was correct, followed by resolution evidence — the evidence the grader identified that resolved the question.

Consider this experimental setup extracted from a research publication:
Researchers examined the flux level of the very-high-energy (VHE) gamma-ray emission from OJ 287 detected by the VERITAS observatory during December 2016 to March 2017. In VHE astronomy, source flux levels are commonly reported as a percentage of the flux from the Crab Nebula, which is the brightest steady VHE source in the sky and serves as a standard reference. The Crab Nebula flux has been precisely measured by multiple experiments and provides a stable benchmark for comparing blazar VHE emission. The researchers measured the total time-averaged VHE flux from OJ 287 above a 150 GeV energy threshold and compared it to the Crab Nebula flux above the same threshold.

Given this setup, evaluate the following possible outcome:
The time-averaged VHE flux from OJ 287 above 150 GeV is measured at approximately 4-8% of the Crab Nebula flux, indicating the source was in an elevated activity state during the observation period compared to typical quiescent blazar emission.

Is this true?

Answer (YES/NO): NO